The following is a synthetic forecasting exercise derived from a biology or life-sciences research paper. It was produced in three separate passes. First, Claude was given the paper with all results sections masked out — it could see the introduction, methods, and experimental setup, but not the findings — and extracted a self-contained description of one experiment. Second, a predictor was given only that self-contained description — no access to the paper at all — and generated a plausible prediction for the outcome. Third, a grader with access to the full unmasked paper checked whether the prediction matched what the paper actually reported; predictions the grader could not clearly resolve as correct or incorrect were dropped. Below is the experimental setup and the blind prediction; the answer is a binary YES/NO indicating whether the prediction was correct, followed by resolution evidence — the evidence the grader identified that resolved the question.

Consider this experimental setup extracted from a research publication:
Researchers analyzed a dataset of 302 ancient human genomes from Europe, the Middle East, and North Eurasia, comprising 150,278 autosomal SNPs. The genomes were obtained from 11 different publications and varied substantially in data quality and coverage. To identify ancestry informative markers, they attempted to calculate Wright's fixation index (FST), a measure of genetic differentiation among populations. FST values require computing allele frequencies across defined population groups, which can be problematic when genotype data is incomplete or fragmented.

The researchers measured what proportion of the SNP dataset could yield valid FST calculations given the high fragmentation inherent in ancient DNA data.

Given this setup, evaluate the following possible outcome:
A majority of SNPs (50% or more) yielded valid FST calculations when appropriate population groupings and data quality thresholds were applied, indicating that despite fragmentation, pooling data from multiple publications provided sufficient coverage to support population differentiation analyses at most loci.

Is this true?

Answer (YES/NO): NO